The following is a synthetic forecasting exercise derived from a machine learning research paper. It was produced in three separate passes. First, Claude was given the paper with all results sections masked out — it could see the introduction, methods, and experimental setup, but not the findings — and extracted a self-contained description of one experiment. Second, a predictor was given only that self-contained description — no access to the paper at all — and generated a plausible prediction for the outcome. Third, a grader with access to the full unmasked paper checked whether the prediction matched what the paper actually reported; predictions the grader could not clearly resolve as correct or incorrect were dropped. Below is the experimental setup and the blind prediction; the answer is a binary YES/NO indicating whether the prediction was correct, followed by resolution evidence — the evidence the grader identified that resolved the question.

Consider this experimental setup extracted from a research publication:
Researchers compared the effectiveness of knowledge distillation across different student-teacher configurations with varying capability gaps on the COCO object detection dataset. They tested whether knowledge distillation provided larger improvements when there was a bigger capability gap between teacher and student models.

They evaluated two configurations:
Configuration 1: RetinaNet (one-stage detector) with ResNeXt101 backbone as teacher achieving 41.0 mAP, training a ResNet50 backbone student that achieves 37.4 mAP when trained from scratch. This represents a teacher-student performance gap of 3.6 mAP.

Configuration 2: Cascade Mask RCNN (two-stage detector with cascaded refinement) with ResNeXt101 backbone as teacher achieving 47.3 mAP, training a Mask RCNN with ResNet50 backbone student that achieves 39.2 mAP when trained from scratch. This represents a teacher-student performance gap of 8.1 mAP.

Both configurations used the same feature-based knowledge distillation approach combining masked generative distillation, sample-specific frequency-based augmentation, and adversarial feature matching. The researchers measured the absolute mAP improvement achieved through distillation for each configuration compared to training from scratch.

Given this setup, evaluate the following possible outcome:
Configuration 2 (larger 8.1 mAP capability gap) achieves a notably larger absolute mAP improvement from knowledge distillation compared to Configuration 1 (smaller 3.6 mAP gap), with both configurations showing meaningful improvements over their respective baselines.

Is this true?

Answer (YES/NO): NO